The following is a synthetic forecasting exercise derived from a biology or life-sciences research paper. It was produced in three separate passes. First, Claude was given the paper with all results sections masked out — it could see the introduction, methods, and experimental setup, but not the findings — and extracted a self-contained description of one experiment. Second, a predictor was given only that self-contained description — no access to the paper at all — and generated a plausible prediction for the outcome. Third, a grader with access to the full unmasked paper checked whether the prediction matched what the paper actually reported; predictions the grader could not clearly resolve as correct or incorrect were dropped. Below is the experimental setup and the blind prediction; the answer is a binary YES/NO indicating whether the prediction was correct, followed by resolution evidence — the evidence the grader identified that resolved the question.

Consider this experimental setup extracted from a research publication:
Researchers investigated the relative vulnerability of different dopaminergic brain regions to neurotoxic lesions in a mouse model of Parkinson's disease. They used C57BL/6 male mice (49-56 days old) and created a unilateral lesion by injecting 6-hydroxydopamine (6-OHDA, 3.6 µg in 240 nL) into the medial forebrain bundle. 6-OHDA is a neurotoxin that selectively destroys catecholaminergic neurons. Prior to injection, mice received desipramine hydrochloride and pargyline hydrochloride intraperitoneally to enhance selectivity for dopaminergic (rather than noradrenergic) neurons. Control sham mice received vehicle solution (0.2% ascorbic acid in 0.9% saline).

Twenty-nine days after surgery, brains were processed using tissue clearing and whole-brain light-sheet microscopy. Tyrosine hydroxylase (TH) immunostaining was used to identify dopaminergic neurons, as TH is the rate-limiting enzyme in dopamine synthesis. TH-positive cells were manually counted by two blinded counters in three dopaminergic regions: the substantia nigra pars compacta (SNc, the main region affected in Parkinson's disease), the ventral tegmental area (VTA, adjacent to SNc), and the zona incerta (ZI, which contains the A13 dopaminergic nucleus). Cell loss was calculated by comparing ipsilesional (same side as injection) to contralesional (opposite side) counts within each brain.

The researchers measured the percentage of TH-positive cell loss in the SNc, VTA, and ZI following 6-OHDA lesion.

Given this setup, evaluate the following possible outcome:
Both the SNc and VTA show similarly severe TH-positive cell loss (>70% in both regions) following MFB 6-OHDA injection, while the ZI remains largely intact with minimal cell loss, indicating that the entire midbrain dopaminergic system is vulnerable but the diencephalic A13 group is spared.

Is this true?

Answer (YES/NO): NO